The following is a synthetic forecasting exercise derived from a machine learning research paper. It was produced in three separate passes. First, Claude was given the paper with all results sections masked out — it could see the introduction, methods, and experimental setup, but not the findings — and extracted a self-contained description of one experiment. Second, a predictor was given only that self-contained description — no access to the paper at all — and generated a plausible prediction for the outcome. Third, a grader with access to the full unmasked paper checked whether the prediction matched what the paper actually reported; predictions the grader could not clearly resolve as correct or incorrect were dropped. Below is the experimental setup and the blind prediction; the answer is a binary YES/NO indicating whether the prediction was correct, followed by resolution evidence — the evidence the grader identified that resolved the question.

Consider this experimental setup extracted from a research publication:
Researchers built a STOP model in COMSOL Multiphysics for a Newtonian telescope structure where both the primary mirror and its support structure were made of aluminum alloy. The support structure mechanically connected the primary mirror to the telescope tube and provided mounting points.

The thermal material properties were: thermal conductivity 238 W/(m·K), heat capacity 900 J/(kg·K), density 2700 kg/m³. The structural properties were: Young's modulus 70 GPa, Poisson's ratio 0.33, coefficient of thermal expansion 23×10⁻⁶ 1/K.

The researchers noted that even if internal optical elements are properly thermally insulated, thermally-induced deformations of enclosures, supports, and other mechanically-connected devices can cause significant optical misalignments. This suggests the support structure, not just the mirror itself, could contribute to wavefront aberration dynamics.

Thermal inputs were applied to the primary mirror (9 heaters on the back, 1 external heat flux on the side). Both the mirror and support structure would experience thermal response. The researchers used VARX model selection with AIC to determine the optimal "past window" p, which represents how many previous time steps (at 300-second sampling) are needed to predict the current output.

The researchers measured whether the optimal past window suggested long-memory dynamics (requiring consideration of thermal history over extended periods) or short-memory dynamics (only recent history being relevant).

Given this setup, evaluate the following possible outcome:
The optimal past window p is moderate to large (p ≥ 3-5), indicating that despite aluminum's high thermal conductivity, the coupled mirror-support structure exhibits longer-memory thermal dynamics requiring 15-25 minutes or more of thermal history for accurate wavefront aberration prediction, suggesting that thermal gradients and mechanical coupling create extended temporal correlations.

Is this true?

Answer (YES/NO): YES